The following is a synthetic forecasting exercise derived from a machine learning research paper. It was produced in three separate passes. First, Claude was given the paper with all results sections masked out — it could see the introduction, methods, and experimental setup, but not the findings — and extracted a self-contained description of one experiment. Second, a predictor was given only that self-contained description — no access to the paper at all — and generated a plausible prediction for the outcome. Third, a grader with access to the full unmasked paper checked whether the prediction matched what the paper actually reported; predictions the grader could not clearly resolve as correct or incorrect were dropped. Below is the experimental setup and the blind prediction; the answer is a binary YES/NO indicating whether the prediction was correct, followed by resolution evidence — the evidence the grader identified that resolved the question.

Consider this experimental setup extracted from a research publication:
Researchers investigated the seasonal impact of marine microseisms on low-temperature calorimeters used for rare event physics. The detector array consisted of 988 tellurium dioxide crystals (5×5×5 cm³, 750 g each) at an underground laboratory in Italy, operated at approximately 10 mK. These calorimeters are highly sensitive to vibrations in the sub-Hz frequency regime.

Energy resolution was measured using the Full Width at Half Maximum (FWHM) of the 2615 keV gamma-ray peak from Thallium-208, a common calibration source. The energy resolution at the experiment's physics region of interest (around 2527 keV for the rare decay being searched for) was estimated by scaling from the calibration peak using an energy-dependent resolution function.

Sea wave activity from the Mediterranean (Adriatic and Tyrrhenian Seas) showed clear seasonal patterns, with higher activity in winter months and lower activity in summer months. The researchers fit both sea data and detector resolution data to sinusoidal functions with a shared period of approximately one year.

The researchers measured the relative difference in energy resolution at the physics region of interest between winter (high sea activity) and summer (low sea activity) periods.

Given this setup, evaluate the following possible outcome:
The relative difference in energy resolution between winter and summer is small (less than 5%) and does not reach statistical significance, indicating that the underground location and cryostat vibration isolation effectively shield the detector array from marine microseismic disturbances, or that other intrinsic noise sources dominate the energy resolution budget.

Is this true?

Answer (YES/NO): NO